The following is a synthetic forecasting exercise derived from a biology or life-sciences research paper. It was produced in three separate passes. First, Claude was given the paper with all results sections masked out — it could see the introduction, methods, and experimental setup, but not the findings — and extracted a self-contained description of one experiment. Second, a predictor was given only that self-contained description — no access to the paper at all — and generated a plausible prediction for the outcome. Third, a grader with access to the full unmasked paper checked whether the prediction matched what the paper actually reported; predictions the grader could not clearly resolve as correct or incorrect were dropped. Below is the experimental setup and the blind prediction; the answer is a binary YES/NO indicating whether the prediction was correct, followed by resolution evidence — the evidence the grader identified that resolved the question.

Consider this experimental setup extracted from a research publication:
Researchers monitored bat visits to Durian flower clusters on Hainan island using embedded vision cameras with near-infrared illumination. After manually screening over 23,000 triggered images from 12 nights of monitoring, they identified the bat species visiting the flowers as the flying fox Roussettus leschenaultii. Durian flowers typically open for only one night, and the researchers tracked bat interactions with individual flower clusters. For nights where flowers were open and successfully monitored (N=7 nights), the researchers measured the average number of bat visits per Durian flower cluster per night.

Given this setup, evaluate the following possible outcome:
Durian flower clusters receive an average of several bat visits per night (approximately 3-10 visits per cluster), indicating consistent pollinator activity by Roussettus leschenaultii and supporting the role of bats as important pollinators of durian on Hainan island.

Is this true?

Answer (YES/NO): YES